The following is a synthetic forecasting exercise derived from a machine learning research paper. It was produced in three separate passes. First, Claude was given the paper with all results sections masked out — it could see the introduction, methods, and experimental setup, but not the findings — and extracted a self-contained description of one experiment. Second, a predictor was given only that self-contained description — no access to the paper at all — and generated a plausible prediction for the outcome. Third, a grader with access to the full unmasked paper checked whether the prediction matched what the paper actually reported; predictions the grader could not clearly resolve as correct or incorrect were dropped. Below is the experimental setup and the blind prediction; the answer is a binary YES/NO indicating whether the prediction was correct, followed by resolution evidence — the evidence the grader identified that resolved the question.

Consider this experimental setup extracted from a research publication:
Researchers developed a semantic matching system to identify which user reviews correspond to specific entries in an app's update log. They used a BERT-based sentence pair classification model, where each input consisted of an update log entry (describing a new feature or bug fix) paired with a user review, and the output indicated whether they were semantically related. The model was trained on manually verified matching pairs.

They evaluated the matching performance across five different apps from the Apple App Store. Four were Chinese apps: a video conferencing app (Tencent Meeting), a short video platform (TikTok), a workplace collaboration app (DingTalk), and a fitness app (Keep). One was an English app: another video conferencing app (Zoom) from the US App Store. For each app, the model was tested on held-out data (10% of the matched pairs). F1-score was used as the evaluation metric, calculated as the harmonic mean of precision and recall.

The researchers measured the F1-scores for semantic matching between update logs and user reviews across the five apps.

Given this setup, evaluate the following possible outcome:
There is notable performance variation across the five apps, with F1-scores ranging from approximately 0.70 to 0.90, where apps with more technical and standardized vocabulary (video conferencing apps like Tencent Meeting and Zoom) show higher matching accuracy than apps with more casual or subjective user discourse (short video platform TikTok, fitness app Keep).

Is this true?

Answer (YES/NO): NO